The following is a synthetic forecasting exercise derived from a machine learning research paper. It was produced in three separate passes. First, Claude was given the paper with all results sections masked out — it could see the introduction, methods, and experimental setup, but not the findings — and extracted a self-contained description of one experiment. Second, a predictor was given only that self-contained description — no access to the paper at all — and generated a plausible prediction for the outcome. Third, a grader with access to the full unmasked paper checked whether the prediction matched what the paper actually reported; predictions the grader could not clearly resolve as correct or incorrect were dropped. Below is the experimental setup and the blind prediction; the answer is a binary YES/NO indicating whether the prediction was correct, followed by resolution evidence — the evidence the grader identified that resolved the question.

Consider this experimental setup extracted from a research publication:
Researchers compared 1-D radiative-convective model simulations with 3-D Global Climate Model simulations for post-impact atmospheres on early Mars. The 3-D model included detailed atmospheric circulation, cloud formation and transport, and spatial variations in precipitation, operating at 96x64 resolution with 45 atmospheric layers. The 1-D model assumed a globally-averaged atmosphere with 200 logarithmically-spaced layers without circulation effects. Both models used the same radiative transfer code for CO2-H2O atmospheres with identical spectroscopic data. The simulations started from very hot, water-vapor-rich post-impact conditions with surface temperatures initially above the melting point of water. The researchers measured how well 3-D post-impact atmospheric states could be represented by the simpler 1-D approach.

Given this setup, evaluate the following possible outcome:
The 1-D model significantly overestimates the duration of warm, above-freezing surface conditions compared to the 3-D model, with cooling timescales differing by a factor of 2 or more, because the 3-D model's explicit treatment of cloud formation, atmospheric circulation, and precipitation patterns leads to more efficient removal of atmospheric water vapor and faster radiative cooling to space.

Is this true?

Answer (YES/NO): NO